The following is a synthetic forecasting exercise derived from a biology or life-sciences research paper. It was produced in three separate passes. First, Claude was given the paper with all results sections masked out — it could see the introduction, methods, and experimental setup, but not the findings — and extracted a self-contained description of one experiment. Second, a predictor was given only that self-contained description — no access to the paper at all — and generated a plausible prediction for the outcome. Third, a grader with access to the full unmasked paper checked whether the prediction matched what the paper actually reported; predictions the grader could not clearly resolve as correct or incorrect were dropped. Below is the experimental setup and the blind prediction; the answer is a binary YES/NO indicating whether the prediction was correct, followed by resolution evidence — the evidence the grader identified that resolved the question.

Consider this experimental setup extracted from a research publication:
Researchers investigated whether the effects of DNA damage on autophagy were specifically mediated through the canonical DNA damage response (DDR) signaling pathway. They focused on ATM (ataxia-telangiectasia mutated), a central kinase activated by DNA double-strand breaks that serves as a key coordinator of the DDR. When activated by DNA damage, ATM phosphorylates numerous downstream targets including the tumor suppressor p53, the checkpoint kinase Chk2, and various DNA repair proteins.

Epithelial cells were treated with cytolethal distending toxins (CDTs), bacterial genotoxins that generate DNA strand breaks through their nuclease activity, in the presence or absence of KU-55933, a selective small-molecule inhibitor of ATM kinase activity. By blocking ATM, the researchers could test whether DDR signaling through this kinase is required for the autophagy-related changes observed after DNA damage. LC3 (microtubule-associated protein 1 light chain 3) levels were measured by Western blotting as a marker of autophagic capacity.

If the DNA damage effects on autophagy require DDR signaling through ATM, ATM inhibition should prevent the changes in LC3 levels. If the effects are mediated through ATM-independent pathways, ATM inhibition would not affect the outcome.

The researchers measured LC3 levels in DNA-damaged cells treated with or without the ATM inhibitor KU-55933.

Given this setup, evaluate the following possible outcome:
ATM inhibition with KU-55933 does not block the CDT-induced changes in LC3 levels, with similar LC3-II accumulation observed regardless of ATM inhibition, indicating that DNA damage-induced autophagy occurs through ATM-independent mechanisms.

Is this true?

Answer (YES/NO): NO